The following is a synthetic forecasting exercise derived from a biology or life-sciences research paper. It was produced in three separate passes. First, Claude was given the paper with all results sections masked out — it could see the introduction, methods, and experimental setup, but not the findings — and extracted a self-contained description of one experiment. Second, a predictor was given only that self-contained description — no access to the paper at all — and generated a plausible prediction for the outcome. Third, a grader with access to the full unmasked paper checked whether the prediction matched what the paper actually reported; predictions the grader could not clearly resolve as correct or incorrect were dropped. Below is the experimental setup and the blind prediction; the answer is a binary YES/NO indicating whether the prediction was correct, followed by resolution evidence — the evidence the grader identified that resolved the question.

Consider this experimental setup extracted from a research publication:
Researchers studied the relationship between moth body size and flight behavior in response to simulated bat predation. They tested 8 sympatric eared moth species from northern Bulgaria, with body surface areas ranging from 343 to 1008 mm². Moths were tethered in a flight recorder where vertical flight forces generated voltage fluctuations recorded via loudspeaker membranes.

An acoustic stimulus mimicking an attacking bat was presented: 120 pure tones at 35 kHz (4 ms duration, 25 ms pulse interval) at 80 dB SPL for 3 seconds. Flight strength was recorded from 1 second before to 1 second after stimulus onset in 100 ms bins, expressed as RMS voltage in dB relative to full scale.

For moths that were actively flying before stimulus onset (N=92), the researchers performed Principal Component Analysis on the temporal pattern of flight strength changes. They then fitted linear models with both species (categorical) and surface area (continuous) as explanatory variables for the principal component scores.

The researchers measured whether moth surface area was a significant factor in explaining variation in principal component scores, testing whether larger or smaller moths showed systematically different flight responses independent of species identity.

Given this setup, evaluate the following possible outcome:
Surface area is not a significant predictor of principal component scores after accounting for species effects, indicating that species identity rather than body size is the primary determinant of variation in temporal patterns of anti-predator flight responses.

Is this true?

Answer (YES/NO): YES